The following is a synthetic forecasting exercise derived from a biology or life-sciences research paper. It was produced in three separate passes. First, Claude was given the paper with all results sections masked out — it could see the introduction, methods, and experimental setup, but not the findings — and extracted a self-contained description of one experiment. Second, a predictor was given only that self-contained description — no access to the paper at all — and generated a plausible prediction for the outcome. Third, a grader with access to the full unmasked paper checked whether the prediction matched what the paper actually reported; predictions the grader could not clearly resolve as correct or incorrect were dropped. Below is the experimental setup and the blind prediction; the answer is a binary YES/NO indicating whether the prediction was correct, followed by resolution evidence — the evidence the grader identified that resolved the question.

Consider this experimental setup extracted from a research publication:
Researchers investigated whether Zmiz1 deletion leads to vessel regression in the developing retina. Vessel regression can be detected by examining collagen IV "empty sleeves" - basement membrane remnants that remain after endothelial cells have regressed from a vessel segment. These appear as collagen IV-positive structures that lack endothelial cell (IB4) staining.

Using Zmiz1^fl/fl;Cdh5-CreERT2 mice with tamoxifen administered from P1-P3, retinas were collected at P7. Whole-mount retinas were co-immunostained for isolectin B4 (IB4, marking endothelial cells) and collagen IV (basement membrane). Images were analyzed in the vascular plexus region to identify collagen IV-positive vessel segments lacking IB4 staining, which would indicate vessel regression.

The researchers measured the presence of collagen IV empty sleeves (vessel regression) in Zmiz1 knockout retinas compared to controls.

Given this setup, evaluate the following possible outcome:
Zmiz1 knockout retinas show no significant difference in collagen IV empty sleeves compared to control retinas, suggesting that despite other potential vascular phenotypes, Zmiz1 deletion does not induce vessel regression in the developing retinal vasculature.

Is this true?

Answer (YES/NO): NO